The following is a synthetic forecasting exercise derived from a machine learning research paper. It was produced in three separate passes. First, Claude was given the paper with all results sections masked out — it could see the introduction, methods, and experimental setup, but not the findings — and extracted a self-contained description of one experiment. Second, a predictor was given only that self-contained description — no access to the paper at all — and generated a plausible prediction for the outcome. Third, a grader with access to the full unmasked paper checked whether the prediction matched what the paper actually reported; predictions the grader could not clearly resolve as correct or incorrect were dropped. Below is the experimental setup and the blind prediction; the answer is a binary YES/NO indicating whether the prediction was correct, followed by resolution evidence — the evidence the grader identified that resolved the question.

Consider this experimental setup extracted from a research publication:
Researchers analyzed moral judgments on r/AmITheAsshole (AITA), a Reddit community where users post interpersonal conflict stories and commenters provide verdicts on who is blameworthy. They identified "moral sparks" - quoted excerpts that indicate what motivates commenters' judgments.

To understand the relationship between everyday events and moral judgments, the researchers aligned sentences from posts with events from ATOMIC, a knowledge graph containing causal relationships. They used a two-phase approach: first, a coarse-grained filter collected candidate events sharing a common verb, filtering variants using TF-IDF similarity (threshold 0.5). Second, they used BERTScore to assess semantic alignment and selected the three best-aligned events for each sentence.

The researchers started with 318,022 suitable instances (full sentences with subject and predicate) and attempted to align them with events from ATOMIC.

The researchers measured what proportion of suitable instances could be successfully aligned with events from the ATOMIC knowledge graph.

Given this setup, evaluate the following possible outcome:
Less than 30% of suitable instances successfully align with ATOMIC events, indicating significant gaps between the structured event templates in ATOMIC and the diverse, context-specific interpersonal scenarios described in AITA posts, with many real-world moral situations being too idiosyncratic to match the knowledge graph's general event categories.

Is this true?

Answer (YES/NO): NO